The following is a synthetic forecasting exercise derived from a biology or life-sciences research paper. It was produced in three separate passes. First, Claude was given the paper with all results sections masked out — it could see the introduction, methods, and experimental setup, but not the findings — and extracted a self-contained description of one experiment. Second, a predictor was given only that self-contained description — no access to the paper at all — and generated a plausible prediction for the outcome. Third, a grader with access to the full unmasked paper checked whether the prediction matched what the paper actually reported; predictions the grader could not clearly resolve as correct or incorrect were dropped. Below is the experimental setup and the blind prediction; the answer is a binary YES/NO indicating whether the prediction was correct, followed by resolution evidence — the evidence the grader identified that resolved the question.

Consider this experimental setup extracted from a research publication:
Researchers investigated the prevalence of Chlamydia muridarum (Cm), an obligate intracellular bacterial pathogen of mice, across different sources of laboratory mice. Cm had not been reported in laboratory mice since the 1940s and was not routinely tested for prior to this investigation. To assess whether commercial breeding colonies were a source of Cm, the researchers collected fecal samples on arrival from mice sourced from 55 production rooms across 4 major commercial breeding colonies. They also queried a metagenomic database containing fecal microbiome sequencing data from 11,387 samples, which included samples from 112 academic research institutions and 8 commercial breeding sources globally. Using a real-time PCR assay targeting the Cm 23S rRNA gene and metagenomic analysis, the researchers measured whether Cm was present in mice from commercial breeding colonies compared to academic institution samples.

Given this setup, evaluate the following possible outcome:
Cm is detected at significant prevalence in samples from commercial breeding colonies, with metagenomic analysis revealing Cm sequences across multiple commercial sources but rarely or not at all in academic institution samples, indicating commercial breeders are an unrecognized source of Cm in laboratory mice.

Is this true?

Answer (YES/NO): NO